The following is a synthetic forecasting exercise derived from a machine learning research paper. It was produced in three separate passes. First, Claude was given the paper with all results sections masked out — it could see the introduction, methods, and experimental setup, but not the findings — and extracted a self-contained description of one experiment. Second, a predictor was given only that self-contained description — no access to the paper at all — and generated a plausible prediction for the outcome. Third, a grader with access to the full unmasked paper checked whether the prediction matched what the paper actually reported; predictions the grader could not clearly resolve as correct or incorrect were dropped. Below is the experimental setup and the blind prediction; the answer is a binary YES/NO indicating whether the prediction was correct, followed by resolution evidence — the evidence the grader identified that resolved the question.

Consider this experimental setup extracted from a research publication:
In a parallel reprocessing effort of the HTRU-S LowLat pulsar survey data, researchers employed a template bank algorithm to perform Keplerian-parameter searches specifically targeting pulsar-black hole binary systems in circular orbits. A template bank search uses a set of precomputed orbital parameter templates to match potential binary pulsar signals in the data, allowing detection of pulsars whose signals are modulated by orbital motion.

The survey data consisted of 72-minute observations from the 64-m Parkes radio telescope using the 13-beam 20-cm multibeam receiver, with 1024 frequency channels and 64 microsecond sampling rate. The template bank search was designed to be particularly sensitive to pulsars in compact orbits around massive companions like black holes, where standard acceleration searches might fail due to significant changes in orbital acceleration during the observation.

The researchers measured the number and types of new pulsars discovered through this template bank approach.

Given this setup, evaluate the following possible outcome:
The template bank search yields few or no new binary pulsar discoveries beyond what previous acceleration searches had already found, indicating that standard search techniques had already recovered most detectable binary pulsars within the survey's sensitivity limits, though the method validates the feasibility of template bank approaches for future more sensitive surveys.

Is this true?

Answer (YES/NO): YES